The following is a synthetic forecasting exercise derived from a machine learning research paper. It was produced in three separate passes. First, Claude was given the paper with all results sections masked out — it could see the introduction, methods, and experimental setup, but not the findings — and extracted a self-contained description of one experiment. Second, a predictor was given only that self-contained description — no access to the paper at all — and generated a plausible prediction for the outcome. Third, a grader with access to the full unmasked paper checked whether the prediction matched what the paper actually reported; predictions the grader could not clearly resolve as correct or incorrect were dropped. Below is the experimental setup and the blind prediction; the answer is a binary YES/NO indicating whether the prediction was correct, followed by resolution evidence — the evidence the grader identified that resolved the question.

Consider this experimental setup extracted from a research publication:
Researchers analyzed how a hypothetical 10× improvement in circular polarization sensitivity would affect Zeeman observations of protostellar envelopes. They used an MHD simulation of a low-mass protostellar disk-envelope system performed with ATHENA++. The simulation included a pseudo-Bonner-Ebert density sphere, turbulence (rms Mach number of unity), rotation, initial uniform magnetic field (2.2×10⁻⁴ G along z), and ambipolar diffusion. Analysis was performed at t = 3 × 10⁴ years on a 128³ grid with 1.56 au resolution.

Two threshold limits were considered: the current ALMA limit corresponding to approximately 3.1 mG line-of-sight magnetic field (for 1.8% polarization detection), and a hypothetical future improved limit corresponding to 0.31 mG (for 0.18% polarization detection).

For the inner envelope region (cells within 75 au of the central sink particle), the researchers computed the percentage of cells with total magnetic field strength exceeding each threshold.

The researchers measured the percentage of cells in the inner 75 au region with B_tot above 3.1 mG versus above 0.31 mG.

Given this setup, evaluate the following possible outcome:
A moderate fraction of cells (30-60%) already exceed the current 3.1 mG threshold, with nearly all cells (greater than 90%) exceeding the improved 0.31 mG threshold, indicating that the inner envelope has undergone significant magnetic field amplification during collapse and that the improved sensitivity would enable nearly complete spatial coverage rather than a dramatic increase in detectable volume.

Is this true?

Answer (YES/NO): NO